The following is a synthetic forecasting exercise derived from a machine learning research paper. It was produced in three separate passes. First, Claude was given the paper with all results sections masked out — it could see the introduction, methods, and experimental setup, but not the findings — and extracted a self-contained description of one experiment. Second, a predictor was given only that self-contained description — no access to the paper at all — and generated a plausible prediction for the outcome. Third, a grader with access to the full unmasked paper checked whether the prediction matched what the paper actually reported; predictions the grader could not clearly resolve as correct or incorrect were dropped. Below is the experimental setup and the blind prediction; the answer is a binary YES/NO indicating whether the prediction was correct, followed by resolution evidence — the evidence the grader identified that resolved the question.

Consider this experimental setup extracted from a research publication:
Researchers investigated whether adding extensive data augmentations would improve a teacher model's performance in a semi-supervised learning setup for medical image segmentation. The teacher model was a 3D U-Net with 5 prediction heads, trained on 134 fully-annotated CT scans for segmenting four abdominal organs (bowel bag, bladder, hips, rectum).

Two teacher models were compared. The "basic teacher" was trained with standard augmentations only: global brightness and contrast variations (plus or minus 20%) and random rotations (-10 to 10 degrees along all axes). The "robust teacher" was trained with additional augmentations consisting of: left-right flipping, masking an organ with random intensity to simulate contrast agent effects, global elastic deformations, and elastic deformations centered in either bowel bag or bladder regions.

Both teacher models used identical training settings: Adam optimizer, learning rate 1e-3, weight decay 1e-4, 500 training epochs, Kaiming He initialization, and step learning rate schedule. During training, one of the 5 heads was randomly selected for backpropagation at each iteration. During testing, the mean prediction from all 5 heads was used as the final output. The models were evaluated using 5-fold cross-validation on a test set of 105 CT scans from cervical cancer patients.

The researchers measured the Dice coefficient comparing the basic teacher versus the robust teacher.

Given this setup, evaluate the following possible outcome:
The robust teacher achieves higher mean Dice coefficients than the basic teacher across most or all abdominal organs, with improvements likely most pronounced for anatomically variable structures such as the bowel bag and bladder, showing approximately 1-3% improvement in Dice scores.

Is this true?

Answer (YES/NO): NO